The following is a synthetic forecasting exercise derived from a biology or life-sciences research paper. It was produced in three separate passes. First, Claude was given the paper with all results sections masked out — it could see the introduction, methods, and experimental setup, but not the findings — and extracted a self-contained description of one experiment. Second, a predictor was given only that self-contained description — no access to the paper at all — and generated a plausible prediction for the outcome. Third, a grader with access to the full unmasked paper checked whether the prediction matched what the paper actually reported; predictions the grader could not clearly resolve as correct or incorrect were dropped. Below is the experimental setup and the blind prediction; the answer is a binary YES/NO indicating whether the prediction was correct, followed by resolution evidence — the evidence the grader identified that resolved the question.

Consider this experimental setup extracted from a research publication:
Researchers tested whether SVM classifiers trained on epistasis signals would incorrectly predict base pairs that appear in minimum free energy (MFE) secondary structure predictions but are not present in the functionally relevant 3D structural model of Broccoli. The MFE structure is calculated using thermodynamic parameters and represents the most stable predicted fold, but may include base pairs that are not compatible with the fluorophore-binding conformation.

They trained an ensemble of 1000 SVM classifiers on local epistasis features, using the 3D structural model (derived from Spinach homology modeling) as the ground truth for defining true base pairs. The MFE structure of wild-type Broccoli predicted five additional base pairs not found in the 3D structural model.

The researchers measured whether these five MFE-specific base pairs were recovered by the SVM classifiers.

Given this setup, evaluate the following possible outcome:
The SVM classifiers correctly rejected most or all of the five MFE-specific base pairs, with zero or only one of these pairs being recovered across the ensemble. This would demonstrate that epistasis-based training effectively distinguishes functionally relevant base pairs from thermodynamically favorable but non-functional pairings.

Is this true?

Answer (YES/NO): YES